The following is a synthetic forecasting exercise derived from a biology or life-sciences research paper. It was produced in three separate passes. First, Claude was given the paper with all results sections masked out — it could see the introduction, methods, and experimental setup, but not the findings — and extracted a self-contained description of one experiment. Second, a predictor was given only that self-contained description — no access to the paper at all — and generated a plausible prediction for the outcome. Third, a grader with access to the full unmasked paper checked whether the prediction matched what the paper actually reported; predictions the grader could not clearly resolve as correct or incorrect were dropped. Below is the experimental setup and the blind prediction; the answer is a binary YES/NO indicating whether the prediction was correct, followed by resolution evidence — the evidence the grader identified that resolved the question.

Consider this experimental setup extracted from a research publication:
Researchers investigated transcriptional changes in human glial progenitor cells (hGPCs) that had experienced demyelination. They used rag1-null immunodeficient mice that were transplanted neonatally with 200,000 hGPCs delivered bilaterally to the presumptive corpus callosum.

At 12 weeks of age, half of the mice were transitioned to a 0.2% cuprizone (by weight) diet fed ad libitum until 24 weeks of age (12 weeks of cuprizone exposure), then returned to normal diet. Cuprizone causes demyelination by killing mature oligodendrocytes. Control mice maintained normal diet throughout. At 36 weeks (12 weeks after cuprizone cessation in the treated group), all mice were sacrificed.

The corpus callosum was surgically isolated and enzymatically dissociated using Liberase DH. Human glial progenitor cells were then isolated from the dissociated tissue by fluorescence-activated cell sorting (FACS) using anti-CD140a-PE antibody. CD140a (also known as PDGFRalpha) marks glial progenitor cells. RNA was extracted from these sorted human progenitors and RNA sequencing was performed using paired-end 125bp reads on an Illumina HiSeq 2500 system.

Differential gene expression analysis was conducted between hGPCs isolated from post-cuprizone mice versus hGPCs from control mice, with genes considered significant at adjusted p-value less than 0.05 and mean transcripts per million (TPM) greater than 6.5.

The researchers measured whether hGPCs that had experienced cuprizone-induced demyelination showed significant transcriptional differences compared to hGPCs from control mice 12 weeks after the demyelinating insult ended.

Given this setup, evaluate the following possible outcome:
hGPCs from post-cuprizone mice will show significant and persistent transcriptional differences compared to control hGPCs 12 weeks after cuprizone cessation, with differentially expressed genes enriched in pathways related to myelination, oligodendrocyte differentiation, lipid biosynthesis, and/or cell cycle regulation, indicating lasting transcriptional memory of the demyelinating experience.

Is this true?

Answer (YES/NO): YES